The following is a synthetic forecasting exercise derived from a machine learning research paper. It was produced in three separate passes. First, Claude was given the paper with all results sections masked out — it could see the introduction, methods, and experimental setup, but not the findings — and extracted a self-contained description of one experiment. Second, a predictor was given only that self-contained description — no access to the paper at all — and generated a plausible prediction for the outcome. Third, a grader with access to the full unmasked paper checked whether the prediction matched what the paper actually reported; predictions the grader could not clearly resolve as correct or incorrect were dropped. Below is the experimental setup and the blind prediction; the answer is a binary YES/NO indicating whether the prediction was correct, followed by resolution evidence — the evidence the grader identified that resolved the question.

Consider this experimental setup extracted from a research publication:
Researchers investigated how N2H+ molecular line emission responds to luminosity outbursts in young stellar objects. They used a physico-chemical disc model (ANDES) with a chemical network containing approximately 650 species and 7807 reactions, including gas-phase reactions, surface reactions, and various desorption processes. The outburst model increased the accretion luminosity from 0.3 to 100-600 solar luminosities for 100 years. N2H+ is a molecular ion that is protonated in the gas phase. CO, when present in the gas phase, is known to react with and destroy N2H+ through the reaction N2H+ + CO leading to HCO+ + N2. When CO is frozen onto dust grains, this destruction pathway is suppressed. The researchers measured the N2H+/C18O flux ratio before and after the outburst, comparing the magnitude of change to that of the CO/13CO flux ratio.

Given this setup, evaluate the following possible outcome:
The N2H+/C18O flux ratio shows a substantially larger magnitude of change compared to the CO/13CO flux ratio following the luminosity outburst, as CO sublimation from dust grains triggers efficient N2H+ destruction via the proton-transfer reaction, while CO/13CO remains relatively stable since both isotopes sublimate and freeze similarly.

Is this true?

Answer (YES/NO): YES